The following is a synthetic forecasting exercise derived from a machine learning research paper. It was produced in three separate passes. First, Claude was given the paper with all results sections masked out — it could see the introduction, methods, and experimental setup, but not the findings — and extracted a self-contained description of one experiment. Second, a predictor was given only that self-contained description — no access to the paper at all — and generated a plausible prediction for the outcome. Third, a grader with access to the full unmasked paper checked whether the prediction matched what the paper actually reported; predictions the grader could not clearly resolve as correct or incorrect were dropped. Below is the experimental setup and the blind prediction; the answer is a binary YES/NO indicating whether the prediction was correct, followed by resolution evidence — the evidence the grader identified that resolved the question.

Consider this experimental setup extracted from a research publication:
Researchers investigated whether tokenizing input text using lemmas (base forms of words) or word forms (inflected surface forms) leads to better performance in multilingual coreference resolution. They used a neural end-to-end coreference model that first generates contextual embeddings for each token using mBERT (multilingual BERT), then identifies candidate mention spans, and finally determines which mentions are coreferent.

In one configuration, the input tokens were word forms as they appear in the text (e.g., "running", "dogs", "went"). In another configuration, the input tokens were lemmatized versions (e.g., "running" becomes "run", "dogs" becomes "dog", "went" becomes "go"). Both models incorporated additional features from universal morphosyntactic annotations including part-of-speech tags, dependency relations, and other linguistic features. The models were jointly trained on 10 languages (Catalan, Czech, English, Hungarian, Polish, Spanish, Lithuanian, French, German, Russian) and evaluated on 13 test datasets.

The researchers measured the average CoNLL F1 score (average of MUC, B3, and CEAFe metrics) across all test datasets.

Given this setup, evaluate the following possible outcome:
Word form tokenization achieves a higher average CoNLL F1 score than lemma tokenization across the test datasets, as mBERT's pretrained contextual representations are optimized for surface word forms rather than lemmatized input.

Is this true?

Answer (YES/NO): YES